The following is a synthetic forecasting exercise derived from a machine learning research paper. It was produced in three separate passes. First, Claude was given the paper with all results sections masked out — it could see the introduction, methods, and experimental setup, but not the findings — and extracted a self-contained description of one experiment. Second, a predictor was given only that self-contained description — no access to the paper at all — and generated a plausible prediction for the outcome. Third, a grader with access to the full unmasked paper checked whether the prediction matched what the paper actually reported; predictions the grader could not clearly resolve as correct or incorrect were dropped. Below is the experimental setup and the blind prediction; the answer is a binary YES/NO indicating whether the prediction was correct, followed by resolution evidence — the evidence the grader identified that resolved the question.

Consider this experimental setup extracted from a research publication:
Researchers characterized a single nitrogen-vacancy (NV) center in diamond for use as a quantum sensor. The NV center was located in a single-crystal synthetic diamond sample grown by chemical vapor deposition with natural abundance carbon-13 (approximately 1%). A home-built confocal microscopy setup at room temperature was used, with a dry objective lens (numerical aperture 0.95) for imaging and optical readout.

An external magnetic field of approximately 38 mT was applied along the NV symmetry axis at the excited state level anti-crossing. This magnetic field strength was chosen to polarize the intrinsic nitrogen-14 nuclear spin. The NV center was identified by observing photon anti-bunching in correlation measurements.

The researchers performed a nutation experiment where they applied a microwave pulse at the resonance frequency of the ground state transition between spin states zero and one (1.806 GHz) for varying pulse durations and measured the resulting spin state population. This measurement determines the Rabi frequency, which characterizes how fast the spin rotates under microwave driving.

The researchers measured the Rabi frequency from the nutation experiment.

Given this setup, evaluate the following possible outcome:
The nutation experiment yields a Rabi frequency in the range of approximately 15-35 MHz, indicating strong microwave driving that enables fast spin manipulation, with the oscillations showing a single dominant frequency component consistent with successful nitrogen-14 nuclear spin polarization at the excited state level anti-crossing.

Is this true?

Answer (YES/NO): NO